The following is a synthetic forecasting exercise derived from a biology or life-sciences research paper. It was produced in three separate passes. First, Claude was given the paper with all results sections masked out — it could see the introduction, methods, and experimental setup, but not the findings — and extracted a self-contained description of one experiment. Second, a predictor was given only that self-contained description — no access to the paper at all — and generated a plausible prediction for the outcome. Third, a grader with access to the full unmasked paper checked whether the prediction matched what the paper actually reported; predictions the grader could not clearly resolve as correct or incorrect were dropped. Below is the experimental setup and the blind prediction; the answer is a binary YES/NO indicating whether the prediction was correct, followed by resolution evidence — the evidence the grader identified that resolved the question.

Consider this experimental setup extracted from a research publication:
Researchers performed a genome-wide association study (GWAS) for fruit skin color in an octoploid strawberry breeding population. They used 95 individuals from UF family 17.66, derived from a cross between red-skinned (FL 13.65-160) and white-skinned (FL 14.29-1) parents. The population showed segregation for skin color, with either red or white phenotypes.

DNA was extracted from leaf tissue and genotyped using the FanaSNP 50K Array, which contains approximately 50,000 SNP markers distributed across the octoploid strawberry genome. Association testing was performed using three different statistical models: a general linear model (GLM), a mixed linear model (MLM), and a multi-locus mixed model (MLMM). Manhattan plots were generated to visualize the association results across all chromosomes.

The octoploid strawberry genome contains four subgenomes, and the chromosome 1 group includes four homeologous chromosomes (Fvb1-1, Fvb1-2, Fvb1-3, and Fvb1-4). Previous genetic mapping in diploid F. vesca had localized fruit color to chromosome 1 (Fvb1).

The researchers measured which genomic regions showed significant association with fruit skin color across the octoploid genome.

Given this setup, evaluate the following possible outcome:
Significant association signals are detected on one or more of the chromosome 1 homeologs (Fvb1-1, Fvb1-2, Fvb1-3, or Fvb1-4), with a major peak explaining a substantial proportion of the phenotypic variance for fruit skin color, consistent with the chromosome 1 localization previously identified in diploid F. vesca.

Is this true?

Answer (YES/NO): YES